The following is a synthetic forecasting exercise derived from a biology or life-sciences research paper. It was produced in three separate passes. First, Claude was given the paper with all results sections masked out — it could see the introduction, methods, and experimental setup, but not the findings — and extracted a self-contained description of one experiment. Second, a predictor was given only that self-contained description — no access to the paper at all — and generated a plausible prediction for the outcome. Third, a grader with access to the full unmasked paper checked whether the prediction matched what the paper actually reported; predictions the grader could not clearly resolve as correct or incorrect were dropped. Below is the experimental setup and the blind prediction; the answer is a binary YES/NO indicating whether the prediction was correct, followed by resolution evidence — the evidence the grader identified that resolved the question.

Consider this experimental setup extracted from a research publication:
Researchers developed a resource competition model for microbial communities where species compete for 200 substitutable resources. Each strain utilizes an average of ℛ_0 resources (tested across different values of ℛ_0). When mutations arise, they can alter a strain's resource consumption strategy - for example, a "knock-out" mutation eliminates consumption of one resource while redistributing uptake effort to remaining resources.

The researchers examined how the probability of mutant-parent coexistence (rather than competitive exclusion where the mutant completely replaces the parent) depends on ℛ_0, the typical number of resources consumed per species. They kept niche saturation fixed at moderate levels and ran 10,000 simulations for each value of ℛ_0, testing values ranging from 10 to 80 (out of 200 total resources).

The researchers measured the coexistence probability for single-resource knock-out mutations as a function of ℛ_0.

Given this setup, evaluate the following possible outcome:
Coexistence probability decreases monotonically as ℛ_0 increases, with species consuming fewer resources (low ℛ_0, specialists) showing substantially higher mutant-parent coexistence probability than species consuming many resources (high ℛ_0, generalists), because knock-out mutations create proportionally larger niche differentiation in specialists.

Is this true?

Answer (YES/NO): YES